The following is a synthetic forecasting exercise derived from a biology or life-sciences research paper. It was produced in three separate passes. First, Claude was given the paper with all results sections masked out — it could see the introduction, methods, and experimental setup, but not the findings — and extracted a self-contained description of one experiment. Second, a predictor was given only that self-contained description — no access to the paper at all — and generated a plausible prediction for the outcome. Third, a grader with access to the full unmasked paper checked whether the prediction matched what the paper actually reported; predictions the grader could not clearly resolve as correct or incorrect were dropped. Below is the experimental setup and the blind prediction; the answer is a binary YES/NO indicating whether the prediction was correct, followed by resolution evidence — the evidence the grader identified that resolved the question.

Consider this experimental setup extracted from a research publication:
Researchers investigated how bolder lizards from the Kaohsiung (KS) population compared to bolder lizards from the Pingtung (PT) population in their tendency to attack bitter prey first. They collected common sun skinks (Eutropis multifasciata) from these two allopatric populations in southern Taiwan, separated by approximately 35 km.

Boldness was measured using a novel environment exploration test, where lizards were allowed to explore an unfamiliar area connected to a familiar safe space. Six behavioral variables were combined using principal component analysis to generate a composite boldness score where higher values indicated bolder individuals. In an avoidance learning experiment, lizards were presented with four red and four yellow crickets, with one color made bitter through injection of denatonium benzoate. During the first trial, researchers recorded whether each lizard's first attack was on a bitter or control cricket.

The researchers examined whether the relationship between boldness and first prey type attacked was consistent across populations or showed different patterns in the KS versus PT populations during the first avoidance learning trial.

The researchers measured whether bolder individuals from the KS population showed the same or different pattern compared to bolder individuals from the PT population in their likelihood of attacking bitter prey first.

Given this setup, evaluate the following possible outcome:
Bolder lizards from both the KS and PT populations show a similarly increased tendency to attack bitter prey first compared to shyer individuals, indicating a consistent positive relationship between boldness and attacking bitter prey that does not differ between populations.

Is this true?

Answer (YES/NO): NO